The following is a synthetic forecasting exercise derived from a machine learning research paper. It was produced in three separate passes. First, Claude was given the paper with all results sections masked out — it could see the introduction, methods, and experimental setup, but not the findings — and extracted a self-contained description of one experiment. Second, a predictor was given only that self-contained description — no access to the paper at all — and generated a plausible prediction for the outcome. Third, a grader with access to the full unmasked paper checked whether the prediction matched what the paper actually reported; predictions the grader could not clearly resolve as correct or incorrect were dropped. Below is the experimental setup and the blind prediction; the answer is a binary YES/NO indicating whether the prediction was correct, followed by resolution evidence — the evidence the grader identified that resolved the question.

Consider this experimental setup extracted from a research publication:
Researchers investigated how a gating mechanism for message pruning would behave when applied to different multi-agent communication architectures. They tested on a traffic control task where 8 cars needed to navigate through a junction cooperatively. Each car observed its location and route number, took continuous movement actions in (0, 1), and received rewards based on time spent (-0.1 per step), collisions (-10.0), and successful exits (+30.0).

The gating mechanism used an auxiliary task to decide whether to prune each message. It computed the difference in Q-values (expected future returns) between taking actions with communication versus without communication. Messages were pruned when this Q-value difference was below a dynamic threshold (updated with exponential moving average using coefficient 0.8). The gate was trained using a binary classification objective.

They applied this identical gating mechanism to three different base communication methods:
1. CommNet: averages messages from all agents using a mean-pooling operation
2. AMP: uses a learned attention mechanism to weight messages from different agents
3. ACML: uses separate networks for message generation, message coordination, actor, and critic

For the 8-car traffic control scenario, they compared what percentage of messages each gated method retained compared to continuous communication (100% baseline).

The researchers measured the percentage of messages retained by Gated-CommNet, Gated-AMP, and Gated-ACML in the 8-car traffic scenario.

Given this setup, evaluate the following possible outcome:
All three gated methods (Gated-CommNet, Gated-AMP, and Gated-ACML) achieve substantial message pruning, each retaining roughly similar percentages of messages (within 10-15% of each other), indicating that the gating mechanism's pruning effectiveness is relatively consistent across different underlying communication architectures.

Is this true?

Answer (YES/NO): YES